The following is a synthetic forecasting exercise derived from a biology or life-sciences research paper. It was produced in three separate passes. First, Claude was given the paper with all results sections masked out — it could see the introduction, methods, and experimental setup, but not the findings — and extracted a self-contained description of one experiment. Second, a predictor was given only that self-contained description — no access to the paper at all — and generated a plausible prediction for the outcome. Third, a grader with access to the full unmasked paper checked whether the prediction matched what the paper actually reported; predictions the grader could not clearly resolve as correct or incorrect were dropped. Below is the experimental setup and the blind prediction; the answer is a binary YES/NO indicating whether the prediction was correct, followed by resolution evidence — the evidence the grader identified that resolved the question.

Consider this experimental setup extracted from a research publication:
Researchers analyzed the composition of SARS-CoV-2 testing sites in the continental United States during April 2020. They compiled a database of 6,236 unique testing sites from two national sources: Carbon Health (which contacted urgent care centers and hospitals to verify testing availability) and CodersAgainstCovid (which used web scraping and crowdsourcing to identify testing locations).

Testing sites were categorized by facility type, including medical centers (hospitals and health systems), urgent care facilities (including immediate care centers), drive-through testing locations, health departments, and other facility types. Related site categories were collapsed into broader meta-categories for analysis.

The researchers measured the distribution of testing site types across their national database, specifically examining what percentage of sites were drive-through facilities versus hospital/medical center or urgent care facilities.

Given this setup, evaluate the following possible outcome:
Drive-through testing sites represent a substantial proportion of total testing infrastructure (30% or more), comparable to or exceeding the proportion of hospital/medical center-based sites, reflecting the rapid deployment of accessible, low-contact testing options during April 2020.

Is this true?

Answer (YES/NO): NO